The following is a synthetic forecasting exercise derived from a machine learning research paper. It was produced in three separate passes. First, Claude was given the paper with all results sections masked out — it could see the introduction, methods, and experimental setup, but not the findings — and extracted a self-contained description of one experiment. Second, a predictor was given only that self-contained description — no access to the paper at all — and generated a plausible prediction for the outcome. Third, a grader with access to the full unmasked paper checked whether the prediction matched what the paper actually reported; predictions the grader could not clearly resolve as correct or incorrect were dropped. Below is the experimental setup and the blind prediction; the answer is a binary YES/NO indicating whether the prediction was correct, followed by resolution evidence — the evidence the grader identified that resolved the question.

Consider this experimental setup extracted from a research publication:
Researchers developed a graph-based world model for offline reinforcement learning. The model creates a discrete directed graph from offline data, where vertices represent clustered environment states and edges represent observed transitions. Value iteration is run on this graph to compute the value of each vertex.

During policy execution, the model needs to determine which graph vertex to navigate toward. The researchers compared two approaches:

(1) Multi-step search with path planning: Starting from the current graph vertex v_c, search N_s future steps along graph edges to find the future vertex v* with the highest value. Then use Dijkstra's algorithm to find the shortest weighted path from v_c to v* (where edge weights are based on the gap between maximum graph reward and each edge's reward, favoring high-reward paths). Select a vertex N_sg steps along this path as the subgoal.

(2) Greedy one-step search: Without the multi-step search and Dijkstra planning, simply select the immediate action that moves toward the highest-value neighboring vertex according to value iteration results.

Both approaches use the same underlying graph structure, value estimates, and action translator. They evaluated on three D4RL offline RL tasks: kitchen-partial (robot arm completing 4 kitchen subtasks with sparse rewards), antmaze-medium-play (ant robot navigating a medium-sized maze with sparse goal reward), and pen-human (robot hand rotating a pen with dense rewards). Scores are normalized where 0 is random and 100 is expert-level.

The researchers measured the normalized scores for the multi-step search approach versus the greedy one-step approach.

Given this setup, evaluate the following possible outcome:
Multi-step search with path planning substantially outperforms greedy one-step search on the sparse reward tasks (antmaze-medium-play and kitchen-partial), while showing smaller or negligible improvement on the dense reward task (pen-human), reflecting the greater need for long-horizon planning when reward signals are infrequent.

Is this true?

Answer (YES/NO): NO